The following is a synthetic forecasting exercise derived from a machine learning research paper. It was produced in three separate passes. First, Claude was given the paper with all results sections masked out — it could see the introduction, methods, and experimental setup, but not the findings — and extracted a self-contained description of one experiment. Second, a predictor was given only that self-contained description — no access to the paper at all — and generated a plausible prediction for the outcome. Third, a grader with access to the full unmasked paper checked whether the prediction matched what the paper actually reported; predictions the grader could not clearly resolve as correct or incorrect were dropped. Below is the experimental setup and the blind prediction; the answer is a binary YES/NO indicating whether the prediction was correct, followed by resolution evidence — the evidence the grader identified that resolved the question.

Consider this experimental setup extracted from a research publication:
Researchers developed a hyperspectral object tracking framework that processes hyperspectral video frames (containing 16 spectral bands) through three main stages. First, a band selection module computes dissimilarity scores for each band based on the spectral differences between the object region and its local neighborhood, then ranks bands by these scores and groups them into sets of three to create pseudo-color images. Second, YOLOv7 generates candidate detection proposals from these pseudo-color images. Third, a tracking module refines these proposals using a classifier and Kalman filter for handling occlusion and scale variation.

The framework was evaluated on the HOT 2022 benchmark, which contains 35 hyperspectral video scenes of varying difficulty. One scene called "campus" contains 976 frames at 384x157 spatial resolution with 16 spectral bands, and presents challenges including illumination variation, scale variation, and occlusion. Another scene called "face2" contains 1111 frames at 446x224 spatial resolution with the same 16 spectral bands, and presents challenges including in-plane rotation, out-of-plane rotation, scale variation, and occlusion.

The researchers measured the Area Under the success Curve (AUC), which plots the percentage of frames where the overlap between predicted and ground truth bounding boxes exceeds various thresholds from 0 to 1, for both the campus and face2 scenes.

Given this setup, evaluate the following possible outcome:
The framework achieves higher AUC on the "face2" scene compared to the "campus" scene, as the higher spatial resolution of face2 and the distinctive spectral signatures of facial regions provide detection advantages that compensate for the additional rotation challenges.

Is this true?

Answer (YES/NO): YES